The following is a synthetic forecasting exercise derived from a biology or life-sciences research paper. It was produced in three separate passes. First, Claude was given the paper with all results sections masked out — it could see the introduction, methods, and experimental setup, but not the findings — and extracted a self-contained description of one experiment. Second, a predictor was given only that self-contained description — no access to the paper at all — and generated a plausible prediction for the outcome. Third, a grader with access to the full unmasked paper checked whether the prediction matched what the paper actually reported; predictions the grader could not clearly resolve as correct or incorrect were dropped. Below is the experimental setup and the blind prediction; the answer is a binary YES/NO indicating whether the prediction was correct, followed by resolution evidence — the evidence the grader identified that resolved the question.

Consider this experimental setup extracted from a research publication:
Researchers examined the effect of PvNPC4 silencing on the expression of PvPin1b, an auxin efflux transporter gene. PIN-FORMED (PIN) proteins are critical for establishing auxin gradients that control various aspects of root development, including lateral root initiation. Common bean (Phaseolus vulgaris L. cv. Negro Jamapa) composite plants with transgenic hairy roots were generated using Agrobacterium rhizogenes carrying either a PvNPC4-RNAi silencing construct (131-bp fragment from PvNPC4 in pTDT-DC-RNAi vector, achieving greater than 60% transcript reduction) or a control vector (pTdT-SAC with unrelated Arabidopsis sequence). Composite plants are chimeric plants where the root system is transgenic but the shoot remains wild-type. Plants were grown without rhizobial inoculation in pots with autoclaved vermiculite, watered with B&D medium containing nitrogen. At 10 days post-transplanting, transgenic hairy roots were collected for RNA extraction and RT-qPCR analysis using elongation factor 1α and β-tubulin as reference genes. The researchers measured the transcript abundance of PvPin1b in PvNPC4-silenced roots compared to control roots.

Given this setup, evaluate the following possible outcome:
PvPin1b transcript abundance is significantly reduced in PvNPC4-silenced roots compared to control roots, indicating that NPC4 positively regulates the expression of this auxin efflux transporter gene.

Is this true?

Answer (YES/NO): YES